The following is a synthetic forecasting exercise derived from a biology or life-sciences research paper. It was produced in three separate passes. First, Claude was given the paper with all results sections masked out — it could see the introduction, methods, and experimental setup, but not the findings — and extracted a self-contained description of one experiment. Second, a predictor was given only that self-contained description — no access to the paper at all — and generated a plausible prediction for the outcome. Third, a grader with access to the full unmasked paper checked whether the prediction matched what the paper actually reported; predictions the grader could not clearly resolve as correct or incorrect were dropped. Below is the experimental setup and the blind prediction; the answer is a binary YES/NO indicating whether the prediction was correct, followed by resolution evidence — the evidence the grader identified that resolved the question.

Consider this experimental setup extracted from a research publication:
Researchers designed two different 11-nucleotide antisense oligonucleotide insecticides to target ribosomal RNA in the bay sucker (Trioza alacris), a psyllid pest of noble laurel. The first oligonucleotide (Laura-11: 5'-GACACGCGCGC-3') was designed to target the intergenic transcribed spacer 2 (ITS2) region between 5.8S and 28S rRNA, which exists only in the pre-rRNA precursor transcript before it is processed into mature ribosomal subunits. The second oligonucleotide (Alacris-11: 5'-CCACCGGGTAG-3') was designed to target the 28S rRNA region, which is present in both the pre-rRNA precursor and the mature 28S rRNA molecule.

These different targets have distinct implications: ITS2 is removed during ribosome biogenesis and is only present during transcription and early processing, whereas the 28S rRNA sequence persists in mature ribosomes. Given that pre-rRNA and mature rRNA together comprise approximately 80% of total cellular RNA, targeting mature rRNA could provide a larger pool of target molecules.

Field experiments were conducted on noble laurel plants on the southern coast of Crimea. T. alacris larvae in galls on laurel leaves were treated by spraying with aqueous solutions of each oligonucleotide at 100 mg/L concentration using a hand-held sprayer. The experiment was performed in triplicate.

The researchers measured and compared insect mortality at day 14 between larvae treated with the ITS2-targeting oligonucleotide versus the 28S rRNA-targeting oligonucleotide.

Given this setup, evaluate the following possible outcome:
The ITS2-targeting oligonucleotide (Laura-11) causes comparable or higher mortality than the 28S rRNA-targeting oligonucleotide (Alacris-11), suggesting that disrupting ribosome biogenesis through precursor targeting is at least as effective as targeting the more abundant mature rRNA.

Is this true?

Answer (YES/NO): YES